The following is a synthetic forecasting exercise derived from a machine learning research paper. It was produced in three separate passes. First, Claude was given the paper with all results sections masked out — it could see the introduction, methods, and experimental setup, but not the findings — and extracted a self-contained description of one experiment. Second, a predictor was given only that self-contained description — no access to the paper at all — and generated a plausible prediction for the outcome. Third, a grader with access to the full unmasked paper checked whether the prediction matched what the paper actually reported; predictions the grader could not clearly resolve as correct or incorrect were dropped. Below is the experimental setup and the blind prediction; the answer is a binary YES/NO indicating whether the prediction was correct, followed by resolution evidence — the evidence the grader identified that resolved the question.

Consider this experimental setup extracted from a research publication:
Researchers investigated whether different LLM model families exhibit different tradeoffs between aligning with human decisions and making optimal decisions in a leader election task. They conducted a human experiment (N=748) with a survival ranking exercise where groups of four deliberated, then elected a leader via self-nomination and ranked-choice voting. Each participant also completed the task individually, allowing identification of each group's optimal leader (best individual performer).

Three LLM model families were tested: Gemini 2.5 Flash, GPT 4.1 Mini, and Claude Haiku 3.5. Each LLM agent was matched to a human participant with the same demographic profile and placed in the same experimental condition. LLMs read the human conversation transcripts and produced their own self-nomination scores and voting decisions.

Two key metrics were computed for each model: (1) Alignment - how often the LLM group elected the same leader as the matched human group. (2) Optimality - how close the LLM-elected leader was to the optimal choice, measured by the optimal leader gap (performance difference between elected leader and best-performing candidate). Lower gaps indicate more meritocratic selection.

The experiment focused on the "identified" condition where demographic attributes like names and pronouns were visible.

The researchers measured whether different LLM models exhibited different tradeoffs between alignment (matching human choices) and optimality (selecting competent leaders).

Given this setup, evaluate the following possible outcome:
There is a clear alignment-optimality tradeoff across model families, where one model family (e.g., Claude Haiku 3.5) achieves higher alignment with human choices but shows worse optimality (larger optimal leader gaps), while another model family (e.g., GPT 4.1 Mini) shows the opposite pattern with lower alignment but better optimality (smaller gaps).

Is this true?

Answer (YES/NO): NO